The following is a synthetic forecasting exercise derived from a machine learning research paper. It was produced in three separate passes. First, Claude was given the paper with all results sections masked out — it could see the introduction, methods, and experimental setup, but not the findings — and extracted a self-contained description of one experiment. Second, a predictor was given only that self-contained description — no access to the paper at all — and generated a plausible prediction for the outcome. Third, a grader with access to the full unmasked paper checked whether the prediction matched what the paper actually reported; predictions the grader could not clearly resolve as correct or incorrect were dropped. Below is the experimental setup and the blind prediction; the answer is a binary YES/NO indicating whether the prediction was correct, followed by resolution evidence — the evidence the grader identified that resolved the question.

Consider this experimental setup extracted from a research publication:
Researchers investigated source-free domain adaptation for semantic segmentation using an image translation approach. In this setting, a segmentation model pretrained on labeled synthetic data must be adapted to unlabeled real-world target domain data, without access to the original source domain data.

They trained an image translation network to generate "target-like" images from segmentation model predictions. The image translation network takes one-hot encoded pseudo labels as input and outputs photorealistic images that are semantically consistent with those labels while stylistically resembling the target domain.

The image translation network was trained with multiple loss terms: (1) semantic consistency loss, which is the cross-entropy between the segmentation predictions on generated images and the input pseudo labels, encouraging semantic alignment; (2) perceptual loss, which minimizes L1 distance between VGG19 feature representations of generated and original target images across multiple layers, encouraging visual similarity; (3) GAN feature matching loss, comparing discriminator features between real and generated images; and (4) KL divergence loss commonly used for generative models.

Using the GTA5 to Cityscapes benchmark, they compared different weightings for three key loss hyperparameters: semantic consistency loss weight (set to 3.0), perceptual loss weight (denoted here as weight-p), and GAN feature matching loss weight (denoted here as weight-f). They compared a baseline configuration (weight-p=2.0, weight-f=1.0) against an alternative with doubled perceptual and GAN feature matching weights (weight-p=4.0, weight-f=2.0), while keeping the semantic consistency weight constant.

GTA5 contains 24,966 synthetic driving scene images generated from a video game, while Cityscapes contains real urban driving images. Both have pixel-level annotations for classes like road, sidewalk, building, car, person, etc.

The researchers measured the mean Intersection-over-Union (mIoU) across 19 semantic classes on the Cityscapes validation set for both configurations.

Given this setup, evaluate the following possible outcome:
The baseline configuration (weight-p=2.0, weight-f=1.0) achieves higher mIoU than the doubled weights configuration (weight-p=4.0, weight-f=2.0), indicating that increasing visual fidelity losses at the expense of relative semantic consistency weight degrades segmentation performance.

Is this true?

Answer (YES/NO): YES